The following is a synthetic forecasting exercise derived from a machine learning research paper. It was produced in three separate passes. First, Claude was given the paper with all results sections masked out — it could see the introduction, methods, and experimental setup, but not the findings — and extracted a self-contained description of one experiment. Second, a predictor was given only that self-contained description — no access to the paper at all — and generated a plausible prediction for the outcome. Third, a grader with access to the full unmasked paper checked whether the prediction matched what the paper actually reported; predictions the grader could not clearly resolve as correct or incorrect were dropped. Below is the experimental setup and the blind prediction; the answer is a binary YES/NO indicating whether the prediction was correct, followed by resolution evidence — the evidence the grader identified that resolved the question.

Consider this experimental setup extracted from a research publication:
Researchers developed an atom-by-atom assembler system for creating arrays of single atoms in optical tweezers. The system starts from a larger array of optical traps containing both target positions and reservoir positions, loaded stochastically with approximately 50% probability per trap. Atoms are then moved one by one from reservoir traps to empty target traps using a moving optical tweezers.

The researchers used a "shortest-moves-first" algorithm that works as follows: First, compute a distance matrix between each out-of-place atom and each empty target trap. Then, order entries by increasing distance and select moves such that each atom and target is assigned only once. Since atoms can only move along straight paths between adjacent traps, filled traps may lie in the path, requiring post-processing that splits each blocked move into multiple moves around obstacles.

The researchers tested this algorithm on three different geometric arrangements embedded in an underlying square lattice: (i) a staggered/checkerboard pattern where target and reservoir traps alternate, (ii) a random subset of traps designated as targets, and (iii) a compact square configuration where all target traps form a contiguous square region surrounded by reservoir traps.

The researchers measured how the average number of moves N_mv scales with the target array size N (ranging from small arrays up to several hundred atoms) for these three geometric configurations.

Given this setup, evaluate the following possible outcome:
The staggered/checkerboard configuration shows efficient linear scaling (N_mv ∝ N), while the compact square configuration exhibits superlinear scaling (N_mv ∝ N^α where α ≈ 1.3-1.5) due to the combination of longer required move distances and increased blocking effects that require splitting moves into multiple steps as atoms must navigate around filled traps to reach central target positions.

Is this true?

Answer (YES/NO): YES